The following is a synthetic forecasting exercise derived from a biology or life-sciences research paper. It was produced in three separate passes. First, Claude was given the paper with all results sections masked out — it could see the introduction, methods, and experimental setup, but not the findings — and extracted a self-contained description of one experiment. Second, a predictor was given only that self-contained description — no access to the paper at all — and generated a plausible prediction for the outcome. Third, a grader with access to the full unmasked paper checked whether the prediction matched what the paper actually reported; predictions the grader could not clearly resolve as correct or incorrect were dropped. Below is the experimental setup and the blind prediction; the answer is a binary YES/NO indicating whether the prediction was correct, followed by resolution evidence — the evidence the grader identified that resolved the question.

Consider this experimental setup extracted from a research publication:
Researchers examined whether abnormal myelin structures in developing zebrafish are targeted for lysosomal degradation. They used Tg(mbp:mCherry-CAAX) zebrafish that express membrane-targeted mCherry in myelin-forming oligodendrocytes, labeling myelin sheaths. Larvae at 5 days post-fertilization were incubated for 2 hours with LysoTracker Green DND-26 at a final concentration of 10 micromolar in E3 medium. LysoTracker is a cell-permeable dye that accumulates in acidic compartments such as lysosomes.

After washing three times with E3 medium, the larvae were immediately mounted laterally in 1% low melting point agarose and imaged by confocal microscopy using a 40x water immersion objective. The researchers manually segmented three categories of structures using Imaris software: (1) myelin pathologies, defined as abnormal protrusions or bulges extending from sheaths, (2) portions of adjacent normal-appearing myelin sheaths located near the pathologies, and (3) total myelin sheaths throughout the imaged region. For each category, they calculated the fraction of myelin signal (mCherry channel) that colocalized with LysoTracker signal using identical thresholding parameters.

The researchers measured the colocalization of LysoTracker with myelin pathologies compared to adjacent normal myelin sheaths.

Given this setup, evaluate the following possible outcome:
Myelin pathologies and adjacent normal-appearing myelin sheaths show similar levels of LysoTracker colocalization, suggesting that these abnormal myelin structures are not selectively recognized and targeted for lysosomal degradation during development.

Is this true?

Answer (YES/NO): NO